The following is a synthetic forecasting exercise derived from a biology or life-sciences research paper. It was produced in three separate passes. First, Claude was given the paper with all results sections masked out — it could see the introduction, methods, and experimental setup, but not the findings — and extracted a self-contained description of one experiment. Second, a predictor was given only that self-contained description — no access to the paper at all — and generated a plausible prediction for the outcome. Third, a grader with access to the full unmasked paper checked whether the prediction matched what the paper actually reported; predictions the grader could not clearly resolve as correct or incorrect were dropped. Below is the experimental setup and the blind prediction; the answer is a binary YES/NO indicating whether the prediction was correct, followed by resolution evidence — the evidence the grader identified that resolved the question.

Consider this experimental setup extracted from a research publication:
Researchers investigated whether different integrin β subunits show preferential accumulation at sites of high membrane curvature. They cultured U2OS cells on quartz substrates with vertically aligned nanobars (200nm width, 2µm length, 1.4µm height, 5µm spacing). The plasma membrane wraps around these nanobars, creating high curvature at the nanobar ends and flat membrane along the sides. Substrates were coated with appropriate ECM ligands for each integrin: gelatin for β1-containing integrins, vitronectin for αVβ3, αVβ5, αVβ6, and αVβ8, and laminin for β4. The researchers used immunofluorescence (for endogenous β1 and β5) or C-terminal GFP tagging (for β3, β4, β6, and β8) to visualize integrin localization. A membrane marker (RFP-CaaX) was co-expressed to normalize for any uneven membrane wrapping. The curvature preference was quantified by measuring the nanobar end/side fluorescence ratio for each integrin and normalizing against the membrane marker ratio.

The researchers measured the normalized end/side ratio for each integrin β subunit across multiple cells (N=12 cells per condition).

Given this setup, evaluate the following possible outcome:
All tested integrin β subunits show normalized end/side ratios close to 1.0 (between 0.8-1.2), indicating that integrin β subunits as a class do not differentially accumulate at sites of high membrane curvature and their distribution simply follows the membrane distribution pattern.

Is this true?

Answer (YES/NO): NO